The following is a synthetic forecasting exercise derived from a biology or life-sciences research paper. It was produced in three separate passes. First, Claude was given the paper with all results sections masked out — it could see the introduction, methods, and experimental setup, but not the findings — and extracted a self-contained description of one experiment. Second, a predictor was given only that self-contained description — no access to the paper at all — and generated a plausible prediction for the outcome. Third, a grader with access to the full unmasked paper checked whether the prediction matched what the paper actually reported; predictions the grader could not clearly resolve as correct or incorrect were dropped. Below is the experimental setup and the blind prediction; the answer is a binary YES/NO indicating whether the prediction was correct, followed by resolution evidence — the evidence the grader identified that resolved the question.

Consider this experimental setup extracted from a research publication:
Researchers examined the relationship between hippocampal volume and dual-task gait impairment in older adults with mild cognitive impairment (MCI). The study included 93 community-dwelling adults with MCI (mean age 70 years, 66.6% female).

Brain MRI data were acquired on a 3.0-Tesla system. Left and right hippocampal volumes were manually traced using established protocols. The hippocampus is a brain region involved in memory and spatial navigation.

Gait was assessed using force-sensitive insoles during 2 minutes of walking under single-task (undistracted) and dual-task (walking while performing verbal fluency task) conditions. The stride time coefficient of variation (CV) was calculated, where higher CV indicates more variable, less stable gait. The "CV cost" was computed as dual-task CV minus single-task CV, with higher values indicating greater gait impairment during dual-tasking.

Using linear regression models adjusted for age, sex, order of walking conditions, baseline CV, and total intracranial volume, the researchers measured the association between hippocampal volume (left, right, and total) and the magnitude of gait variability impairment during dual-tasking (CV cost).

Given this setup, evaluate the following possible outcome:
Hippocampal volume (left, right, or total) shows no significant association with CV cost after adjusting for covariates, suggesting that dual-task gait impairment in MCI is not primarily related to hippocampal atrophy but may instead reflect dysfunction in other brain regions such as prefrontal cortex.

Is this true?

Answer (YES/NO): NO